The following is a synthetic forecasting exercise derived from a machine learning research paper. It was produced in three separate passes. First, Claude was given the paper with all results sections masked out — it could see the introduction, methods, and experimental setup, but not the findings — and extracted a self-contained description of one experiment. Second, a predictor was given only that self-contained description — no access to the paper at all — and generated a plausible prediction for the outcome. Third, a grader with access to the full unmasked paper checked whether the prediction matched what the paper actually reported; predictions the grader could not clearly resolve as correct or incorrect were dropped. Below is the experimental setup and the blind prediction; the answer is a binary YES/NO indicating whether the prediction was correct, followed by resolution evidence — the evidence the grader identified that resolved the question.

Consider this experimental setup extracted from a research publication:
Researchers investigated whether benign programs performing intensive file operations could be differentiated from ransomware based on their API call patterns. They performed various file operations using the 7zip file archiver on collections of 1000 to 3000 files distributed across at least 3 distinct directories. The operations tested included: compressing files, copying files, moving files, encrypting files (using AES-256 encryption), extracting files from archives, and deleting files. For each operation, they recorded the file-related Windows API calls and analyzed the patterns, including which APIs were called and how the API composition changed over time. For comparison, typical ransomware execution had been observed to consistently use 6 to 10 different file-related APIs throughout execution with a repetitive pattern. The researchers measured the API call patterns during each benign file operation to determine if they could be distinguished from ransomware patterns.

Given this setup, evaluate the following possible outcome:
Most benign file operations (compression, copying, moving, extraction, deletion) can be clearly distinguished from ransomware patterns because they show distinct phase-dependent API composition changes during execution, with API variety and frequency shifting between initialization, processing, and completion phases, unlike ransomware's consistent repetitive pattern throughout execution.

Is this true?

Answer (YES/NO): NO